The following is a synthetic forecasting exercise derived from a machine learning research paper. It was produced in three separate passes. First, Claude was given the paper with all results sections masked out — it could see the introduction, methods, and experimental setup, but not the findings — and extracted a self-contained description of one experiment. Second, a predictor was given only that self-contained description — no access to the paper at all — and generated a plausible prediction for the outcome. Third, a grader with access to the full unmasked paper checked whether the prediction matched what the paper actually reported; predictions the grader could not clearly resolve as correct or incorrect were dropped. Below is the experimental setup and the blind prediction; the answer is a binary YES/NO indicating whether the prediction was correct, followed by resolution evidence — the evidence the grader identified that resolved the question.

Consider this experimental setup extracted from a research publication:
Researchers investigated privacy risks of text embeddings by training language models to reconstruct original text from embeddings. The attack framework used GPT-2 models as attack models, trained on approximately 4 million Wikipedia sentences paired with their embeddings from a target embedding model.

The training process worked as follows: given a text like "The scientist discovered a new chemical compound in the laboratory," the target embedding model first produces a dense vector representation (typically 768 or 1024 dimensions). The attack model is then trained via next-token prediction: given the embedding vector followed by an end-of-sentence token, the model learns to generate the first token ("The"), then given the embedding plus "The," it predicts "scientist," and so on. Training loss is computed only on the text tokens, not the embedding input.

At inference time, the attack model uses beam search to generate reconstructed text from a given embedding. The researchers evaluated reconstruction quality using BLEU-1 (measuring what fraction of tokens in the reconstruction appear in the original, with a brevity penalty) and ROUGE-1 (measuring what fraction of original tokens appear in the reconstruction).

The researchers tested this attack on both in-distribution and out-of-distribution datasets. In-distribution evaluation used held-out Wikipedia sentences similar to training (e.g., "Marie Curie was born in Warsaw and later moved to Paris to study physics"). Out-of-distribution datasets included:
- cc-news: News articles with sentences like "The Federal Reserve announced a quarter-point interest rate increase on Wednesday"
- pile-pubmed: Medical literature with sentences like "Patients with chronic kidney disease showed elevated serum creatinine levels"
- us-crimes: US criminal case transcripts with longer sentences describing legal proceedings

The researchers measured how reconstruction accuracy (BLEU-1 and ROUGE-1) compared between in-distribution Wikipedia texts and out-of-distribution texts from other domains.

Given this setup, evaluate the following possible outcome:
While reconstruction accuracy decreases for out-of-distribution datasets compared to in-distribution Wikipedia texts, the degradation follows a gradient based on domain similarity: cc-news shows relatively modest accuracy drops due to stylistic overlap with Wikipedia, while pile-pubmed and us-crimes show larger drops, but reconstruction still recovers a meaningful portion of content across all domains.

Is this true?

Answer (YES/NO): YES